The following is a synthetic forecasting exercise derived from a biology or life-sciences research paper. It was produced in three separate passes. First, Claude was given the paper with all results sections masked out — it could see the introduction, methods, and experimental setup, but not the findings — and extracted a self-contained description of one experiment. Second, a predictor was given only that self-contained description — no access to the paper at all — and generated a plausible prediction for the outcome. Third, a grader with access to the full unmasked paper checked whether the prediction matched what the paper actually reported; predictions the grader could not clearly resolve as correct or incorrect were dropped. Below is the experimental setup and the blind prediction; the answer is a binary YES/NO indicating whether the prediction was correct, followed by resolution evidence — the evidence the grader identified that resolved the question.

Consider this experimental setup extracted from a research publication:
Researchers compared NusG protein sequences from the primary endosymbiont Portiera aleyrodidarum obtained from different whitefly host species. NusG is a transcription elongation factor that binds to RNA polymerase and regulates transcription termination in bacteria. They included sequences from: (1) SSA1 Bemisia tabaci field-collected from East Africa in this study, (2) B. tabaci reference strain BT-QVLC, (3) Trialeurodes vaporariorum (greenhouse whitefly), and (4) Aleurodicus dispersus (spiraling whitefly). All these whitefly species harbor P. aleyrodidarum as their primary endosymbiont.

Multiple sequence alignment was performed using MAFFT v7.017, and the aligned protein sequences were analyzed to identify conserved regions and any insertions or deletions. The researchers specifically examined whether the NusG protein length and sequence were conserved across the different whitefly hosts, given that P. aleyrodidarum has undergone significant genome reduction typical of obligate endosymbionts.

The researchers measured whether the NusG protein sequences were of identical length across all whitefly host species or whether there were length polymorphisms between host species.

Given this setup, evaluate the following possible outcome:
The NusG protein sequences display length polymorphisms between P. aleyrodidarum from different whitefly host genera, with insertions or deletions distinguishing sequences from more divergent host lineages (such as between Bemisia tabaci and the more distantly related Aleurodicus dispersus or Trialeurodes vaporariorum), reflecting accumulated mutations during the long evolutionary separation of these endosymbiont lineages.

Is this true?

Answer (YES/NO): NO